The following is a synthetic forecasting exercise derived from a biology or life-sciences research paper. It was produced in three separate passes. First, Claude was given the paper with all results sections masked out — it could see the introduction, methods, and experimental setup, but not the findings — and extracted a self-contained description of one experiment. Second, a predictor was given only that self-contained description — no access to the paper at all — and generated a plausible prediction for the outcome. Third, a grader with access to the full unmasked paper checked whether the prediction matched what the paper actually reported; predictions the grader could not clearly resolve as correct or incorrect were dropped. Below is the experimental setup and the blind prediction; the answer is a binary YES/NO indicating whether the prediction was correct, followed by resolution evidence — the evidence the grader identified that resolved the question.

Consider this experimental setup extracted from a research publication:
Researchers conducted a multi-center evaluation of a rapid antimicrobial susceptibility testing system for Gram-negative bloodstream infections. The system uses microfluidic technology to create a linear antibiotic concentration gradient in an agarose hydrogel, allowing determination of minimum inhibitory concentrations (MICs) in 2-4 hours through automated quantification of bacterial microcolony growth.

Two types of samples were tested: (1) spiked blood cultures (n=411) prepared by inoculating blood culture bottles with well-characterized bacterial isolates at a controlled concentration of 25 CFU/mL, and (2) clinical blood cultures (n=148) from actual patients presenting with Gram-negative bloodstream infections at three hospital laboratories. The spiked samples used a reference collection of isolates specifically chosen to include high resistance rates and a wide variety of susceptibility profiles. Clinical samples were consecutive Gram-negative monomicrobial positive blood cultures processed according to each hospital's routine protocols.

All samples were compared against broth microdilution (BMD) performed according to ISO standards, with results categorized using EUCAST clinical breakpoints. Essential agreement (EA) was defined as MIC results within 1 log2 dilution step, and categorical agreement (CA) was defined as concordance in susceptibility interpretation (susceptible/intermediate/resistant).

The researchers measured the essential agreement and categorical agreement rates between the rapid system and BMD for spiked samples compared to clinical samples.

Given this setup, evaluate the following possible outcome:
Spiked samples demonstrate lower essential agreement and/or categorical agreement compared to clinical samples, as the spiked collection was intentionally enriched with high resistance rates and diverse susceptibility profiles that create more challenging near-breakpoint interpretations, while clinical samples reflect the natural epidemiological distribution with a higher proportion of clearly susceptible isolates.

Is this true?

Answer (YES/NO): NO